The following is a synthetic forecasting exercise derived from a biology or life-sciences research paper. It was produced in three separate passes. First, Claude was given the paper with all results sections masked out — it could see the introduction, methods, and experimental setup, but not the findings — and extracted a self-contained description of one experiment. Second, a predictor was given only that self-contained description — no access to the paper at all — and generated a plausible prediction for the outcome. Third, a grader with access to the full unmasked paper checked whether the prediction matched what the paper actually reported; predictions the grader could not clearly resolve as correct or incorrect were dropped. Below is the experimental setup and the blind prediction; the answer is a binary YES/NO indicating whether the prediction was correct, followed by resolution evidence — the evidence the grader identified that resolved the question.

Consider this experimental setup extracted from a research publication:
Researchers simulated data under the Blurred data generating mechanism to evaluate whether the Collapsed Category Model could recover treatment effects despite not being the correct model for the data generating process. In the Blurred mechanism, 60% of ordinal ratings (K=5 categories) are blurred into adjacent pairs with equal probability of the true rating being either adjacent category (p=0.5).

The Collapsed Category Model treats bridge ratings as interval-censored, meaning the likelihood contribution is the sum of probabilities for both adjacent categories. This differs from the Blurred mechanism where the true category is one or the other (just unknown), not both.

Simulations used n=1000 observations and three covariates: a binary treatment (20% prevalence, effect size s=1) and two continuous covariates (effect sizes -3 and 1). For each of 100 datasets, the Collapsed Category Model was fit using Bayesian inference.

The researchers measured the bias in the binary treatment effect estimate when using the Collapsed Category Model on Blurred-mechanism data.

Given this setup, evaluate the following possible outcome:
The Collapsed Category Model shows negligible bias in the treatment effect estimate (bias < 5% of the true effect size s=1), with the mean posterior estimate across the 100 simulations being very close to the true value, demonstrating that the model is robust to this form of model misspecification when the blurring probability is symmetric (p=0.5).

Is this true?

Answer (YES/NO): YES